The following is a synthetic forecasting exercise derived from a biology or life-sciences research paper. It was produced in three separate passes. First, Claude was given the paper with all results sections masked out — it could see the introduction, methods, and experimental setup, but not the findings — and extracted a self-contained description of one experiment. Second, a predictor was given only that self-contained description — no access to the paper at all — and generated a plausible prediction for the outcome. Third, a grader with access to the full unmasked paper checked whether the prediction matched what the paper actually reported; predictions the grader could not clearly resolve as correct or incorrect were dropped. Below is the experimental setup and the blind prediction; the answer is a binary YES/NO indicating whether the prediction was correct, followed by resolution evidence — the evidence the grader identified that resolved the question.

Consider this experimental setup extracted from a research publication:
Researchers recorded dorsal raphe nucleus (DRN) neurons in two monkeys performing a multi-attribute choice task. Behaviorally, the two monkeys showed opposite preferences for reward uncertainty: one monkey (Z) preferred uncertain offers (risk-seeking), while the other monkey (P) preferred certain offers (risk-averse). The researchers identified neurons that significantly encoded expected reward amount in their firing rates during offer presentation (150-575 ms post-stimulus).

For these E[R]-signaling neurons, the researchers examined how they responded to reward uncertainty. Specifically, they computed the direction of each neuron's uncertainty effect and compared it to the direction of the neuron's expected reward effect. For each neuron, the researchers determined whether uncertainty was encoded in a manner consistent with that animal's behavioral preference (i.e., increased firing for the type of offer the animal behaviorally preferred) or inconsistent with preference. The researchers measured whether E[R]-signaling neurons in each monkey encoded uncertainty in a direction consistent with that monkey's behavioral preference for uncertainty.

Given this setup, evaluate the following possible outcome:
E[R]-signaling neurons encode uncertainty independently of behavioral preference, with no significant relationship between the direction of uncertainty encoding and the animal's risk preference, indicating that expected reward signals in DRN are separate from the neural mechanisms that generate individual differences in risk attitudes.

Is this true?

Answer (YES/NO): NO